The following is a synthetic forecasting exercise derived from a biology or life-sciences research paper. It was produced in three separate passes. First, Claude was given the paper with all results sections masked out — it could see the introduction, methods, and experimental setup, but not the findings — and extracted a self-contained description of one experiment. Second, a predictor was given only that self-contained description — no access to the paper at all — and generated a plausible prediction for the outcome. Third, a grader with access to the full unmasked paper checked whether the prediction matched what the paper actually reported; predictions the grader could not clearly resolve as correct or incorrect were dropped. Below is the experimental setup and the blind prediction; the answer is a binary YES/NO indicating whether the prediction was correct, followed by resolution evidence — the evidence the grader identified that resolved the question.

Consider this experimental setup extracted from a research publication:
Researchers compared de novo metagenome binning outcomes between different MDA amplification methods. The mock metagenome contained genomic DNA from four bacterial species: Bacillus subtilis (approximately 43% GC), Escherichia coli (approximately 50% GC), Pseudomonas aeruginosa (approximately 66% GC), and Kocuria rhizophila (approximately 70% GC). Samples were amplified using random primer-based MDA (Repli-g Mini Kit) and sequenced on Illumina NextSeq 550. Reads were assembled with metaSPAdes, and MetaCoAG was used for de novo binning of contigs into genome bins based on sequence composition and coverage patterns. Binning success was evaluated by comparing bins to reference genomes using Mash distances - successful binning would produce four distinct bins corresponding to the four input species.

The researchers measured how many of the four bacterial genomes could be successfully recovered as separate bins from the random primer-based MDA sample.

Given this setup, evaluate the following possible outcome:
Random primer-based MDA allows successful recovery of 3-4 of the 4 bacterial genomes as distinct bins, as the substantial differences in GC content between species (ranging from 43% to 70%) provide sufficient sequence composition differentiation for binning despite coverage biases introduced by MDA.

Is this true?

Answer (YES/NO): NO